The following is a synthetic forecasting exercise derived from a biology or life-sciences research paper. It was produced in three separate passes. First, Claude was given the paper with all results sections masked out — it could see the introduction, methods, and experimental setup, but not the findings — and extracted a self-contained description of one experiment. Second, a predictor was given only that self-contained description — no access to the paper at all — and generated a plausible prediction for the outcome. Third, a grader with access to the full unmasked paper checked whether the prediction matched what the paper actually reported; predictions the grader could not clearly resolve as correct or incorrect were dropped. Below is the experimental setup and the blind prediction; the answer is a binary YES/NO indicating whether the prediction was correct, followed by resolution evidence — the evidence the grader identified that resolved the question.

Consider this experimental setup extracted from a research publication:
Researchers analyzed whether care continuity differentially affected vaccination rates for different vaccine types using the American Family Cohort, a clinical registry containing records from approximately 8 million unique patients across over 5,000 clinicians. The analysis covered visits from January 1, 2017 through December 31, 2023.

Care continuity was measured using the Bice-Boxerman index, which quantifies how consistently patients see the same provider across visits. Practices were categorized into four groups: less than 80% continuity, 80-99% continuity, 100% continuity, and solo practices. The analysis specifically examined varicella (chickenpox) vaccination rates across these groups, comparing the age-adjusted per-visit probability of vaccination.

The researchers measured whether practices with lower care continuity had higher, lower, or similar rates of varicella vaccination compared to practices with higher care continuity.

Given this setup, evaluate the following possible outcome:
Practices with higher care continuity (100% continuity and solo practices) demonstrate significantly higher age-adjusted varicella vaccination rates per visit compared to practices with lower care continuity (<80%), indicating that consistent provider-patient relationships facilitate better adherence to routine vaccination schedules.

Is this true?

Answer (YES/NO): NO